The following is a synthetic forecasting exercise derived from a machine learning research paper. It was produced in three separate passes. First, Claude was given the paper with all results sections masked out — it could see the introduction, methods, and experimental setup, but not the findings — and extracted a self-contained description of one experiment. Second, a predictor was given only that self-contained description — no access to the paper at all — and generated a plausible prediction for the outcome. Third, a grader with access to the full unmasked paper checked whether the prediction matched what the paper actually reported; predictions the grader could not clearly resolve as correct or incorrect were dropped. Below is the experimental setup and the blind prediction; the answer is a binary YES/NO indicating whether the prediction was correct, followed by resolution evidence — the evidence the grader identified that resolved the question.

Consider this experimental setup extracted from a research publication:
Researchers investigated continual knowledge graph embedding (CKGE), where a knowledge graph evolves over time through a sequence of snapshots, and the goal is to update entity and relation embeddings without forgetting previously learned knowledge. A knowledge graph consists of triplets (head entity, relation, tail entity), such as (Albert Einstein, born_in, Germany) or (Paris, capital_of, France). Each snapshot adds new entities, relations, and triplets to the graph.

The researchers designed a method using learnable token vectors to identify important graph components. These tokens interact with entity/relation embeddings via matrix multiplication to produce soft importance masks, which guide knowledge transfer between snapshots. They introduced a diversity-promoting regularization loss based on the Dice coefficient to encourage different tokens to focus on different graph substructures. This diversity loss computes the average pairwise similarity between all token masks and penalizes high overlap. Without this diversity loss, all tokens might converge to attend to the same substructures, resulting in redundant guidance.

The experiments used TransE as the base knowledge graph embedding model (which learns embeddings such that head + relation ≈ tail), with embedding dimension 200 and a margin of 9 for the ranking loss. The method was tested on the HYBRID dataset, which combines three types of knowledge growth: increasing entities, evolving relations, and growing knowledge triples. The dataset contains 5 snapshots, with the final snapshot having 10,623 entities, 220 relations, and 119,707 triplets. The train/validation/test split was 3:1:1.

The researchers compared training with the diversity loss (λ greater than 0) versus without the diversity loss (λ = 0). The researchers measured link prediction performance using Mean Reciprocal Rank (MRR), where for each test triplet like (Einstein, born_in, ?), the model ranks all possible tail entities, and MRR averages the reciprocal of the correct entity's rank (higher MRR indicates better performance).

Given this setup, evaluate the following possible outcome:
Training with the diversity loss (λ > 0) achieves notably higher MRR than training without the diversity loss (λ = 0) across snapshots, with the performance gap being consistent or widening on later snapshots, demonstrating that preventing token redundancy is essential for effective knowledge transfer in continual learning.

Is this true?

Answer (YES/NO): NO